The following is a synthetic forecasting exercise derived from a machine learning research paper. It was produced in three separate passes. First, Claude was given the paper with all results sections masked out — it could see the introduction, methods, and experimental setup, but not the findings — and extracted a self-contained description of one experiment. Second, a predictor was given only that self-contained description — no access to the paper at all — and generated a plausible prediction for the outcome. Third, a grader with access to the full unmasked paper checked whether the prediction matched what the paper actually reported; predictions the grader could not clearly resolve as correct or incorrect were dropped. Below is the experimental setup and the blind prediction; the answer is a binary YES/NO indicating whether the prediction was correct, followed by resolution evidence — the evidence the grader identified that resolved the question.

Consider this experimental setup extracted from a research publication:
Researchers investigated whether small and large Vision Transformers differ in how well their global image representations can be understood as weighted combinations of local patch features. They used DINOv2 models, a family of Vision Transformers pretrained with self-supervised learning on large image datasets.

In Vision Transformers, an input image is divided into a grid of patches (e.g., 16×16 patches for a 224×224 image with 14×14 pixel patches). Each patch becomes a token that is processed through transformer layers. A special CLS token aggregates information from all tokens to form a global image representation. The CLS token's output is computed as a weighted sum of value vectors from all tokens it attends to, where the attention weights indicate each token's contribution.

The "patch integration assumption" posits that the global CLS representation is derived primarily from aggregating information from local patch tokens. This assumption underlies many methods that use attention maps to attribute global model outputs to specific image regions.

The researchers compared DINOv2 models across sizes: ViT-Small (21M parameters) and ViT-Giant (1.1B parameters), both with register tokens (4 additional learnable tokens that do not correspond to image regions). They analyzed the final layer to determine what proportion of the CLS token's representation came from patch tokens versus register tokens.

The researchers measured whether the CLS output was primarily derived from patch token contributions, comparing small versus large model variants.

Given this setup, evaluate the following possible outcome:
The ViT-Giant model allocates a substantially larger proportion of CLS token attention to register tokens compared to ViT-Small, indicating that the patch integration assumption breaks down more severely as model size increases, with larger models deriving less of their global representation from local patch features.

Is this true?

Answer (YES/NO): YES